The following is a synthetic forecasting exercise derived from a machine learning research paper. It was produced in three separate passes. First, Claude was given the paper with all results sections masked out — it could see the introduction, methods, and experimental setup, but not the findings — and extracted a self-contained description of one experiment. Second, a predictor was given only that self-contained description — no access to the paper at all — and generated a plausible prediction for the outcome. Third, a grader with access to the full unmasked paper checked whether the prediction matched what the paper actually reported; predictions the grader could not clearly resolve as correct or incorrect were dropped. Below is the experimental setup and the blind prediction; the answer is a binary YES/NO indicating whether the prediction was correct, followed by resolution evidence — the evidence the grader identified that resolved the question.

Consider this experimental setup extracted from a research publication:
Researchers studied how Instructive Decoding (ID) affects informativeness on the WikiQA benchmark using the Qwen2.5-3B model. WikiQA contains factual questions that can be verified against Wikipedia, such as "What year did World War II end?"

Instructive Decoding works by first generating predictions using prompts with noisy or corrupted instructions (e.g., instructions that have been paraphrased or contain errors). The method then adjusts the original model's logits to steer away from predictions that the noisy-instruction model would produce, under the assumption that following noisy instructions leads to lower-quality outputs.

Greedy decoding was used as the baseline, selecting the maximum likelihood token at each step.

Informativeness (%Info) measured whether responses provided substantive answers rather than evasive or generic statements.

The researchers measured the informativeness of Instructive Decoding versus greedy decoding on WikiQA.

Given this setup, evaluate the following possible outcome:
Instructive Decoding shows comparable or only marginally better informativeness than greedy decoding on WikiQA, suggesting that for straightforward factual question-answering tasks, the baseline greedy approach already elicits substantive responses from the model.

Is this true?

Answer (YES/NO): NO